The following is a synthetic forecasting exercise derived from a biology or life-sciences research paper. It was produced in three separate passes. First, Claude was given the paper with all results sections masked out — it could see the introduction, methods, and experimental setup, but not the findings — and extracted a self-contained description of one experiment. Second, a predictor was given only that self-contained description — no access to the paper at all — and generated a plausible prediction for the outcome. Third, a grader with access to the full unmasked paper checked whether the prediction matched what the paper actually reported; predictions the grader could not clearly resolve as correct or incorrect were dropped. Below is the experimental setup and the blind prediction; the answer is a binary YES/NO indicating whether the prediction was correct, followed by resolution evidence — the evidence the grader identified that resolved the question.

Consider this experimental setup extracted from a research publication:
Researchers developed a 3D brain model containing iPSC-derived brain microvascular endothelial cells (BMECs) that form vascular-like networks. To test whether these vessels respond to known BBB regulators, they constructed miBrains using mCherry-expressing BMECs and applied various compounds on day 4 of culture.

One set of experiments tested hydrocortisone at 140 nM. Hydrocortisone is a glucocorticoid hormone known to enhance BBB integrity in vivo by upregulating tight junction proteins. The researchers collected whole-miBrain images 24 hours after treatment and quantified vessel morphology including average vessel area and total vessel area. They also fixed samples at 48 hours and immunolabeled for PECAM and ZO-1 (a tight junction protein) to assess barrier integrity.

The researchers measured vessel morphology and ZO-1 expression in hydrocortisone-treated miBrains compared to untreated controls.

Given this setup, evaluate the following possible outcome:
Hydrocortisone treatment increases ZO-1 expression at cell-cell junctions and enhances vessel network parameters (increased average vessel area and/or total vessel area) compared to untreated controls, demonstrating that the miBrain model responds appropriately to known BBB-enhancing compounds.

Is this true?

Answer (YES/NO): YES